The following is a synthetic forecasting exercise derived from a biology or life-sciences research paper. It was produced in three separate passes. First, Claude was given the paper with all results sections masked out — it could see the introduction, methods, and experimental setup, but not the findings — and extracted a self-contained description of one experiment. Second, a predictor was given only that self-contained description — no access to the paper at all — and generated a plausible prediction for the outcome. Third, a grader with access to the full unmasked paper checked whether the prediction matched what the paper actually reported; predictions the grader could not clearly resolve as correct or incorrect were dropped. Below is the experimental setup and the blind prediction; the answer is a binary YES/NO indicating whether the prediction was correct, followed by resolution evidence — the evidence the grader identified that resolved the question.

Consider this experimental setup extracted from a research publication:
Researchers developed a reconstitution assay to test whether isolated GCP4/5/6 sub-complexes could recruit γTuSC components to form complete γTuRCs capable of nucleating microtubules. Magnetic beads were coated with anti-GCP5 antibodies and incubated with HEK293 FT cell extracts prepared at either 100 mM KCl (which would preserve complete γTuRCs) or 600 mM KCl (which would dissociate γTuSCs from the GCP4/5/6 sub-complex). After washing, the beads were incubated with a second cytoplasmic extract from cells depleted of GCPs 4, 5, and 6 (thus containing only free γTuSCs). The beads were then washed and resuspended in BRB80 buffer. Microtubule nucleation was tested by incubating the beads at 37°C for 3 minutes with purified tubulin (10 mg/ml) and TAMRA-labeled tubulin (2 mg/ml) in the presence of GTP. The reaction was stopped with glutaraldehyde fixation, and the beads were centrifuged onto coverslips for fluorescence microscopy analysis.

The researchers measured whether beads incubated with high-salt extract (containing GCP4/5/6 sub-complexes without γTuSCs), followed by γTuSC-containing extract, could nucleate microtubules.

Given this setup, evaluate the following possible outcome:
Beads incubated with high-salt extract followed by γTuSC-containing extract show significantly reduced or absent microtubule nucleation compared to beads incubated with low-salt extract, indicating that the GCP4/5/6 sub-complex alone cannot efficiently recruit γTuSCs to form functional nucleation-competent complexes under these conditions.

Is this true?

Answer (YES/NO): NO